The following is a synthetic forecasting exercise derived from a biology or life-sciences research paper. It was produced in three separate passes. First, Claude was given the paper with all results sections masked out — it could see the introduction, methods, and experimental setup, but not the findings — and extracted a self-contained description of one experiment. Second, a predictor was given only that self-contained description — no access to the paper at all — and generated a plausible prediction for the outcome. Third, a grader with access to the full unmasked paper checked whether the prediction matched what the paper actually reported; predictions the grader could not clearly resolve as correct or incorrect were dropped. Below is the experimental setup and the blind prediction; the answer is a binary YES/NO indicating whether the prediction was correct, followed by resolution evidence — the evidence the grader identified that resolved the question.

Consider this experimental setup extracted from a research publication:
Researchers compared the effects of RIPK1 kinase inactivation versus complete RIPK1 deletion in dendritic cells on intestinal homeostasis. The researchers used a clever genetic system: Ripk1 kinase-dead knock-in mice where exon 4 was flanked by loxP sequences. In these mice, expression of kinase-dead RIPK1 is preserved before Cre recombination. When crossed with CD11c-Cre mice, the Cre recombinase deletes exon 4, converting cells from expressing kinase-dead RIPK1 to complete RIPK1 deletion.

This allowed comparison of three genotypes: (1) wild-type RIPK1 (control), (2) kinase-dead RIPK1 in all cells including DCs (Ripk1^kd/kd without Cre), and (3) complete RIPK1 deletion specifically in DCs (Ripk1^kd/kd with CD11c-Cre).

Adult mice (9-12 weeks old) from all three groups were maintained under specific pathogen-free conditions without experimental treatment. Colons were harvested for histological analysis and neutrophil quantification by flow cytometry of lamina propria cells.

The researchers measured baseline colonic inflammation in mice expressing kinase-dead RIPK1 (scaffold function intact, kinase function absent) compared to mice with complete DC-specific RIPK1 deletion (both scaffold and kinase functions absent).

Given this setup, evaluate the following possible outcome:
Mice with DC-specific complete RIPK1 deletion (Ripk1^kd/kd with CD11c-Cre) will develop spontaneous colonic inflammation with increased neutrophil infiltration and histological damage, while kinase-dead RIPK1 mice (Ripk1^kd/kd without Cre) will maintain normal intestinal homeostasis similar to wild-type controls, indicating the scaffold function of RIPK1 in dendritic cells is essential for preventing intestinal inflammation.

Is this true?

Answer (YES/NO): NO